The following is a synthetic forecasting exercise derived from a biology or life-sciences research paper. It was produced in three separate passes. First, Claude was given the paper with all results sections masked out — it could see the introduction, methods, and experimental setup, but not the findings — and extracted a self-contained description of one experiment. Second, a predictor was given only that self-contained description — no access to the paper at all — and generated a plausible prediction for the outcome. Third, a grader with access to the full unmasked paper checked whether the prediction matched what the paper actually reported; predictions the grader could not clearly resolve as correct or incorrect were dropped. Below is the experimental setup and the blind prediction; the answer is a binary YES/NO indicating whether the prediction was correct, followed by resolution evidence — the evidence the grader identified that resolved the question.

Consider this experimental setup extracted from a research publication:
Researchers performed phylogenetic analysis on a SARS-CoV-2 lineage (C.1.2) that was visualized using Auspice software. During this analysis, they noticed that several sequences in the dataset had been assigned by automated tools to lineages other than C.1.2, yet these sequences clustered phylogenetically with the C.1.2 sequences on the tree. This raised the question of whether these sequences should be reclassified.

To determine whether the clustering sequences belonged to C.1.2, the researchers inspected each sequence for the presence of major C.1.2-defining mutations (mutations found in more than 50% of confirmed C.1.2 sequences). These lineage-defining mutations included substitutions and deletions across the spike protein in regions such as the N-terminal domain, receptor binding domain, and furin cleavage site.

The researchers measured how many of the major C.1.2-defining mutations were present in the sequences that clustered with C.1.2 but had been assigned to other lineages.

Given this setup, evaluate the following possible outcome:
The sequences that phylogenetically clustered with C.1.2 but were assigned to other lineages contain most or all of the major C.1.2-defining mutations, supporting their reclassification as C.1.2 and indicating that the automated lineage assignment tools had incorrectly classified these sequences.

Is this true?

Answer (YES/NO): YES